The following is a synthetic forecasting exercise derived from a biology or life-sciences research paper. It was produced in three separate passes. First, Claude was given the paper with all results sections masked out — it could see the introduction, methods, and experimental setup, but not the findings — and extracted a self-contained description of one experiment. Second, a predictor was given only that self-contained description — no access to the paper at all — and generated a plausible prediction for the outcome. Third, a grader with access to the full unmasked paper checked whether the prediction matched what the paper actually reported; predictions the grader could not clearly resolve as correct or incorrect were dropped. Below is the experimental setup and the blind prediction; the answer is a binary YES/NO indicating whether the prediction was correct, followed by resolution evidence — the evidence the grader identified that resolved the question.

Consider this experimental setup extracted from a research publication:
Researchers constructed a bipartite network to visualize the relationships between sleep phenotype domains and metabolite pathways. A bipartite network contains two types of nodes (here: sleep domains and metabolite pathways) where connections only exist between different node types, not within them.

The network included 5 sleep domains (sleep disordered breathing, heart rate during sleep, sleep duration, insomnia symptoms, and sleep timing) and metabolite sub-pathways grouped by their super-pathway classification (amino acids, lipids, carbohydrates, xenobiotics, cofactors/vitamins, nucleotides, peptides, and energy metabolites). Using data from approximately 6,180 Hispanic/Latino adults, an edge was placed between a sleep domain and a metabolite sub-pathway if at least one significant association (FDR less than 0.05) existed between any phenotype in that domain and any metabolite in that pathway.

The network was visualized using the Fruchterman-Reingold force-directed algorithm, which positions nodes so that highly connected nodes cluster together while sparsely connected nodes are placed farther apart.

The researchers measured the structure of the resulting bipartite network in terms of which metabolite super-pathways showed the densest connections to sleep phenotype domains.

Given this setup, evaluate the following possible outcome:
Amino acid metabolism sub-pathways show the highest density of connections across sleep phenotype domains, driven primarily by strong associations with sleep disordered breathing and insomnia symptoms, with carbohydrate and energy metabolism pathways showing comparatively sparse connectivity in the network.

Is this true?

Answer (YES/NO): NO